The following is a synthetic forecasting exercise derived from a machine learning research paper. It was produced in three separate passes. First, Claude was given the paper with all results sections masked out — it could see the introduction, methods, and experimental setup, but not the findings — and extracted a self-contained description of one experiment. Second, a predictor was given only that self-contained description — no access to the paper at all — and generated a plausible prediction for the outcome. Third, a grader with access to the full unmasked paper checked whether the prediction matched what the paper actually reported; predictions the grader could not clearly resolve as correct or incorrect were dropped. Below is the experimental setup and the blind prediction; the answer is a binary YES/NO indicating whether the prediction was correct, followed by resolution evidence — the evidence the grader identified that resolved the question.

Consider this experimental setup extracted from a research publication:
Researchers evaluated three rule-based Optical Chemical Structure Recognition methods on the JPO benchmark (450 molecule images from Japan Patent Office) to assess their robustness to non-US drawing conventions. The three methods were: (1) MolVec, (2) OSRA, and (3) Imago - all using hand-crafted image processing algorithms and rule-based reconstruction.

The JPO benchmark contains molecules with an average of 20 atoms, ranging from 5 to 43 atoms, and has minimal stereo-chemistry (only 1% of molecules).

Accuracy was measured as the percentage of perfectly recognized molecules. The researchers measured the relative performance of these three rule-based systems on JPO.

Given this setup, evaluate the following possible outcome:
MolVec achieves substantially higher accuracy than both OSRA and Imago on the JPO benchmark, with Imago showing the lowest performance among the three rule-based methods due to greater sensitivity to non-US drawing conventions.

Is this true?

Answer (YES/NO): YES